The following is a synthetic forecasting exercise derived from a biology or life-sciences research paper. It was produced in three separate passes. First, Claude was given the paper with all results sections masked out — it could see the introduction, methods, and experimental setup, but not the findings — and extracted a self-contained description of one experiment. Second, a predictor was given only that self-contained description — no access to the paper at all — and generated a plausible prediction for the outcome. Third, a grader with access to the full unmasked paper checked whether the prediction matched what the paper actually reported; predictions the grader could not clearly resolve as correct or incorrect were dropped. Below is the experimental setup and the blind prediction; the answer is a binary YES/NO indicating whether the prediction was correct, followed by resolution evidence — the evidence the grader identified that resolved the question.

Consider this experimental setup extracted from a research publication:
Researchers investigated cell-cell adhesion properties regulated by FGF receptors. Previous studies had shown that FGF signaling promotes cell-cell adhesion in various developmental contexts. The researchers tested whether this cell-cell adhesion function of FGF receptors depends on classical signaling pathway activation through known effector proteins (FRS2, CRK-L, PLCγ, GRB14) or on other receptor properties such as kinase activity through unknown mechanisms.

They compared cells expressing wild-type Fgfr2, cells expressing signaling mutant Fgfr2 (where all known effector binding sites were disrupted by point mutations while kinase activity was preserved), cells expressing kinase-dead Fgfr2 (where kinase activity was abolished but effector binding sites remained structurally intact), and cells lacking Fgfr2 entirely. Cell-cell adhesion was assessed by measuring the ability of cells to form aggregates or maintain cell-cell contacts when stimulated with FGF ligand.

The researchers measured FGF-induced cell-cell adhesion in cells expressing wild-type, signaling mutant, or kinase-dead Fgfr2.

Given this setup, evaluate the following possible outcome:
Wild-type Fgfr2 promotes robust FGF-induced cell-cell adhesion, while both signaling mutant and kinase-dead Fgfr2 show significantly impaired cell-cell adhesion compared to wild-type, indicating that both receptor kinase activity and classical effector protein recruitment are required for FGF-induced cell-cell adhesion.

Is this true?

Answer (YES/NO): NO